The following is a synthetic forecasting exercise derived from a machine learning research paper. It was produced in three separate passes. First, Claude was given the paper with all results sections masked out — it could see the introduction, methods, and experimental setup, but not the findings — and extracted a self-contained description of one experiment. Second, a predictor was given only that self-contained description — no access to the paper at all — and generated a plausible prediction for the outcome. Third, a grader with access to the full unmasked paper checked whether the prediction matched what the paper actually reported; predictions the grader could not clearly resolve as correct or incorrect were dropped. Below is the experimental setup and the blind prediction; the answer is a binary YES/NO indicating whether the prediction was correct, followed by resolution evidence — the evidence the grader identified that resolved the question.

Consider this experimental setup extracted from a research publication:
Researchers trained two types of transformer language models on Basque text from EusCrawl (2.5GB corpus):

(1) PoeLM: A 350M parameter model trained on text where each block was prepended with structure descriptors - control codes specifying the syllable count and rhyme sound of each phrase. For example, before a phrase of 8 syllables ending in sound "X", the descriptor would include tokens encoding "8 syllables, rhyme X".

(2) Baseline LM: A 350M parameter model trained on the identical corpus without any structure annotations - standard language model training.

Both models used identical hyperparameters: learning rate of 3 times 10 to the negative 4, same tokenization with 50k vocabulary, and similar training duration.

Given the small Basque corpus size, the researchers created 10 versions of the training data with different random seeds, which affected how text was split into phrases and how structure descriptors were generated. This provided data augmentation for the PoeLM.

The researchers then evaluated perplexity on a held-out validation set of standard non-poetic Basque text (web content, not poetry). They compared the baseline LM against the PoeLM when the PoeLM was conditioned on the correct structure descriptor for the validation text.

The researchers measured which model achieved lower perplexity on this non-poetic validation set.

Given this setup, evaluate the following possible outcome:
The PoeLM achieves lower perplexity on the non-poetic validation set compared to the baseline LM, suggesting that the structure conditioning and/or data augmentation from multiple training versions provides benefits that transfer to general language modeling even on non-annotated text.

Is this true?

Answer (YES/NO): YES